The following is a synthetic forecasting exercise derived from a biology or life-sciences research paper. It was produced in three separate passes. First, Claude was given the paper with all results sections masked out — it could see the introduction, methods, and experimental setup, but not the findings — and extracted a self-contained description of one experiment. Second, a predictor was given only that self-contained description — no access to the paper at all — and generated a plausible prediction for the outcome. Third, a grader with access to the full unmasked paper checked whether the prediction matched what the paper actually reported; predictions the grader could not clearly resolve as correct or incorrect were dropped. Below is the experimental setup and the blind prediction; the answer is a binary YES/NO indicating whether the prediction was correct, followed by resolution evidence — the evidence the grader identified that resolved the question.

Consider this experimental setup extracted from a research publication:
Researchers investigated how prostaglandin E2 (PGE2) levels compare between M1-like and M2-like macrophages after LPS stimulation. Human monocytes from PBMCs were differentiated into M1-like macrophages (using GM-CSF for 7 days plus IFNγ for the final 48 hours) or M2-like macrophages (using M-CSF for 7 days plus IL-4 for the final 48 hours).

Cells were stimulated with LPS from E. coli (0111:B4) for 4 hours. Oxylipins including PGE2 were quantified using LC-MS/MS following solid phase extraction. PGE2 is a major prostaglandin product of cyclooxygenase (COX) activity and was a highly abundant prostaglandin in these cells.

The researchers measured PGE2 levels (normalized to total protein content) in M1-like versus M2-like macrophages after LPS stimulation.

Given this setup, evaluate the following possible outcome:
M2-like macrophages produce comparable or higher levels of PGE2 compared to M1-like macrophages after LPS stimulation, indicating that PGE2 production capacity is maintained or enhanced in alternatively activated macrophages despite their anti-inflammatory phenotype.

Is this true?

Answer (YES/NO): NO